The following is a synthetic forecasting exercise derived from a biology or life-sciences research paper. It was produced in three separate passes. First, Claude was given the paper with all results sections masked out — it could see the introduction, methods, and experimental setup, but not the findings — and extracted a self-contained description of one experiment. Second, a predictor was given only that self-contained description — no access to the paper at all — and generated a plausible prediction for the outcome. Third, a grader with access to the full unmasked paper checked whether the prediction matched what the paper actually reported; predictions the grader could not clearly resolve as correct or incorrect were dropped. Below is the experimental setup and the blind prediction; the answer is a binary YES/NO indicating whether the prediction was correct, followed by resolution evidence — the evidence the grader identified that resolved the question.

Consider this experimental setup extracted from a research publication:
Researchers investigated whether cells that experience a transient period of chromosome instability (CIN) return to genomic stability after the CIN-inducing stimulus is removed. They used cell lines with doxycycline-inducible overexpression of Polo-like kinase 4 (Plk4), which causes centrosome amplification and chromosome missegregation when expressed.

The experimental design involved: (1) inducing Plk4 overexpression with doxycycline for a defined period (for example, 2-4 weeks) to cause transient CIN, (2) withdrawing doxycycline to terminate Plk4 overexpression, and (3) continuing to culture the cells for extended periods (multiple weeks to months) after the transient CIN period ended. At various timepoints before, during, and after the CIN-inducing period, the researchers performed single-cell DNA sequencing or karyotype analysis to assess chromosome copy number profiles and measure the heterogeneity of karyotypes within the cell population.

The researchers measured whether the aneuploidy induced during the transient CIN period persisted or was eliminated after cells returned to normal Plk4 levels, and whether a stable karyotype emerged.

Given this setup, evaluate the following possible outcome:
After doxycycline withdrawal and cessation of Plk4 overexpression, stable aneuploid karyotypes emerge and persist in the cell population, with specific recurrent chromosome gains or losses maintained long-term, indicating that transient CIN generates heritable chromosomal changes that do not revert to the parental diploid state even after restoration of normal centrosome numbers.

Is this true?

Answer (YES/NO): NO